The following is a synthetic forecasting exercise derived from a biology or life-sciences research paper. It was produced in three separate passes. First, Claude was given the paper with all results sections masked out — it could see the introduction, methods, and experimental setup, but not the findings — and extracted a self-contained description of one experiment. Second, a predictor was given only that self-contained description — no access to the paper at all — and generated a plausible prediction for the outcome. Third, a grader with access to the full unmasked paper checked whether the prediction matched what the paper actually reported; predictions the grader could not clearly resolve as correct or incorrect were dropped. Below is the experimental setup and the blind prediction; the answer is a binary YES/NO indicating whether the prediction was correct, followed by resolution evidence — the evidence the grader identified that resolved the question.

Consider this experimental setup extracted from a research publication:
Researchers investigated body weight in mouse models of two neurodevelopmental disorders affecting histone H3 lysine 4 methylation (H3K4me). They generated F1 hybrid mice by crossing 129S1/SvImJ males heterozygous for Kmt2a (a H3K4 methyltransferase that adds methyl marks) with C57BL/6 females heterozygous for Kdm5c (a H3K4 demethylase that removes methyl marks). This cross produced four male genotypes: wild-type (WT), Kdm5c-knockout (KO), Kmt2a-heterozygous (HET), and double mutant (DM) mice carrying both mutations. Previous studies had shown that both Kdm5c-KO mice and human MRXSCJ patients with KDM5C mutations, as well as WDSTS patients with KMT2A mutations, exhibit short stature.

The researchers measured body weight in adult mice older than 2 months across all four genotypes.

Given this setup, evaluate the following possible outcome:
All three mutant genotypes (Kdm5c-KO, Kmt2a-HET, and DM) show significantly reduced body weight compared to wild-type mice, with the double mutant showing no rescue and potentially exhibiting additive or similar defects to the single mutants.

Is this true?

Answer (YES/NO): YES